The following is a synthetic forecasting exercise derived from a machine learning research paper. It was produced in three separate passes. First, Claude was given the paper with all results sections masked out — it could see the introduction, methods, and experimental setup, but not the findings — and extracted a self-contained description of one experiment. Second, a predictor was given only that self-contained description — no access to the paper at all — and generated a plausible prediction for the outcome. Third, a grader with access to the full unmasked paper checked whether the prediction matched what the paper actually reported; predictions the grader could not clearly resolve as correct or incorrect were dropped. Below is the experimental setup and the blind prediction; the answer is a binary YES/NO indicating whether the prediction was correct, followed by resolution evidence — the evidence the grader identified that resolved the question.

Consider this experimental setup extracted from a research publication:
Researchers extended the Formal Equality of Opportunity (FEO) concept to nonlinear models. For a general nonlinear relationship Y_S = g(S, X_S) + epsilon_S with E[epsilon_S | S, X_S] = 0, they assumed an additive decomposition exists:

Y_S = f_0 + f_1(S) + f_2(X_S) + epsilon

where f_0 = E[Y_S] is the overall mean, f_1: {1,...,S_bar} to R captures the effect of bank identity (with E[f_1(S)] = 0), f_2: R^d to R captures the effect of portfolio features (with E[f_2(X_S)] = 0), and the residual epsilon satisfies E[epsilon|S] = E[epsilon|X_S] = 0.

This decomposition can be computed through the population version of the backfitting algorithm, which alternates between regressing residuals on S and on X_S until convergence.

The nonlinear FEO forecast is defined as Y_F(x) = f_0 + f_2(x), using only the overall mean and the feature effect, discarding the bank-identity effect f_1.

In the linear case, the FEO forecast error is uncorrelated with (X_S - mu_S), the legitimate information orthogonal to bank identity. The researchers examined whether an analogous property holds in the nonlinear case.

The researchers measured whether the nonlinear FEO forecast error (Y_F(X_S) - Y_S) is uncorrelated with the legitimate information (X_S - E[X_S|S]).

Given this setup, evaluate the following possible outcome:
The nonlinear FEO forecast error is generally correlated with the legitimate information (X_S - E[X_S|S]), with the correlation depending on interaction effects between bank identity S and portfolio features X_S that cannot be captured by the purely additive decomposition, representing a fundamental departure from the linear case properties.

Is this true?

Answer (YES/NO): NO